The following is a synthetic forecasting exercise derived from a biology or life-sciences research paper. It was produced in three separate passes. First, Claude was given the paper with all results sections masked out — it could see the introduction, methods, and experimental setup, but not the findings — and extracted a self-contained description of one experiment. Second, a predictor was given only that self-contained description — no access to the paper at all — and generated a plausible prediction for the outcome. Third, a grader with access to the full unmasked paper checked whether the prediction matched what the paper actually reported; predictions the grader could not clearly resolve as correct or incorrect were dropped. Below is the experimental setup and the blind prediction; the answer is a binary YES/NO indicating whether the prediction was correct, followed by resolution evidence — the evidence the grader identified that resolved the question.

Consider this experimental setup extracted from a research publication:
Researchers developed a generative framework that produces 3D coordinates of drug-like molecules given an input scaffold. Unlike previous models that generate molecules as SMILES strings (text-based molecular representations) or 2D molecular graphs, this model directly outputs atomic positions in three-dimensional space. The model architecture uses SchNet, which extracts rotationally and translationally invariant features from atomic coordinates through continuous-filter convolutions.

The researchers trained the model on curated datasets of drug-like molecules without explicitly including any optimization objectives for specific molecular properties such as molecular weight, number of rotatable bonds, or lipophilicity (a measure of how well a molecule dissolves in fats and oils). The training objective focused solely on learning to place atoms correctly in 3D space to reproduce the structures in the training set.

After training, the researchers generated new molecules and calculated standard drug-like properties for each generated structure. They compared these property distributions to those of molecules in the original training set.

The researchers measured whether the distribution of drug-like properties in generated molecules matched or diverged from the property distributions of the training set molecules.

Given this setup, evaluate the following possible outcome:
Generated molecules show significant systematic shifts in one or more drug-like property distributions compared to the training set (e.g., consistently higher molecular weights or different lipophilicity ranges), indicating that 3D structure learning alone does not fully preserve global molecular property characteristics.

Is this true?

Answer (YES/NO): NO